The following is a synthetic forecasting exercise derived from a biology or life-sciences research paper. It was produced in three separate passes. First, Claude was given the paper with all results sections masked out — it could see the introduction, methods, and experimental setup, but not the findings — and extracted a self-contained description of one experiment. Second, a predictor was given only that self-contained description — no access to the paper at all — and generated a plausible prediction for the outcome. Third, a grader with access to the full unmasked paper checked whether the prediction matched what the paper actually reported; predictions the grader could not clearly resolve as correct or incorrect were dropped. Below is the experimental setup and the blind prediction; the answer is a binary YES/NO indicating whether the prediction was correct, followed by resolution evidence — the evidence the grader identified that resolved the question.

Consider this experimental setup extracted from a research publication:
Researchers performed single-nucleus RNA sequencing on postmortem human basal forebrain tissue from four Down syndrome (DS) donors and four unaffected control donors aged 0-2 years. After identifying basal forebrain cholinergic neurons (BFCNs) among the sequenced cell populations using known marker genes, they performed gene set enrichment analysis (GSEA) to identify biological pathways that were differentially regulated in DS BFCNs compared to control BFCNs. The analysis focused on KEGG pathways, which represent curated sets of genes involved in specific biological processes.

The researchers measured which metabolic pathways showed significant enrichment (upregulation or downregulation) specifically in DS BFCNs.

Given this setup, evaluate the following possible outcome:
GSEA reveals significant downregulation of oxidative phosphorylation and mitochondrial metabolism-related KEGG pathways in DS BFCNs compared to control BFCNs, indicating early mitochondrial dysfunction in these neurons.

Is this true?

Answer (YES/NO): NO